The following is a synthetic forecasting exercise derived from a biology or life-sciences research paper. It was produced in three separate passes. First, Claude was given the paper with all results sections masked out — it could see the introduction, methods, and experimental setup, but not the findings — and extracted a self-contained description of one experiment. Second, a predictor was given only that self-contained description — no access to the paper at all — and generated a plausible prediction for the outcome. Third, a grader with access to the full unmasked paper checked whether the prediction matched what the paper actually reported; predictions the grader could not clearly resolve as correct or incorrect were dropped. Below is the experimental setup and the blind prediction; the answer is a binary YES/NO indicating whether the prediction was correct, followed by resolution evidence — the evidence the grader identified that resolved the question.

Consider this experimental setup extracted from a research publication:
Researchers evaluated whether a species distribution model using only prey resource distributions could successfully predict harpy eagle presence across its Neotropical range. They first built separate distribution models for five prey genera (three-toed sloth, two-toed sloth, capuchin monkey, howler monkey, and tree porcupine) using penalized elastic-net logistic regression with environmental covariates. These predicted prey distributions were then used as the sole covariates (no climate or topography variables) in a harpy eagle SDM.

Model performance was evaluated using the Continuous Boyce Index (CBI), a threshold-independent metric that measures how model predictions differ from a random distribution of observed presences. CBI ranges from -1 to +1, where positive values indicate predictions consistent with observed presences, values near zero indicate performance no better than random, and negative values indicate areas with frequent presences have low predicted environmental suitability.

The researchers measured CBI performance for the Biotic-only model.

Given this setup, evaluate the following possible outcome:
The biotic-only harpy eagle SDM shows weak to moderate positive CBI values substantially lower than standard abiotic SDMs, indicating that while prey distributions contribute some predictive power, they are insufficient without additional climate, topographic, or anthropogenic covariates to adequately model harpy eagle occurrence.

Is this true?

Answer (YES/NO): NO